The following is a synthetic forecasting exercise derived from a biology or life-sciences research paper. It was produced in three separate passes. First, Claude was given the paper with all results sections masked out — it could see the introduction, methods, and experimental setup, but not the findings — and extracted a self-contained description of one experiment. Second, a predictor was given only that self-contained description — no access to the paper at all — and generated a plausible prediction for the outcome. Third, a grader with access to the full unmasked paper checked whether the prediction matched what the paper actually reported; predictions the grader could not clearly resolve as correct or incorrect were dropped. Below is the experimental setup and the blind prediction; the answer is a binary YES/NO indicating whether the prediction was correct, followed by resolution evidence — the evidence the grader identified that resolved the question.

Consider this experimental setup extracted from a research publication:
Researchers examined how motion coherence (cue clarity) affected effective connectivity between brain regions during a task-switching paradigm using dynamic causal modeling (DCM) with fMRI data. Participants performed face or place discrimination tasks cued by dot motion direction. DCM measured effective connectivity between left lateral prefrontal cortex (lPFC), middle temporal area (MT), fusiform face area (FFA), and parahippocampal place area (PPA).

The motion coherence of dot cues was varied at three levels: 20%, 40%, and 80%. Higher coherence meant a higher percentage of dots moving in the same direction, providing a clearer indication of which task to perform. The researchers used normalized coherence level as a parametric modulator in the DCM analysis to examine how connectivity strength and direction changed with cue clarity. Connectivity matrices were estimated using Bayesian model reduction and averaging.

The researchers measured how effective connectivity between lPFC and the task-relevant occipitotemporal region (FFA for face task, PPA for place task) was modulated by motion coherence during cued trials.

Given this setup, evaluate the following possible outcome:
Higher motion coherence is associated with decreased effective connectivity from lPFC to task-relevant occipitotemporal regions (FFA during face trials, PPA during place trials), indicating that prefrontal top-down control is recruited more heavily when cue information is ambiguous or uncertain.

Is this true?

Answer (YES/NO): YES